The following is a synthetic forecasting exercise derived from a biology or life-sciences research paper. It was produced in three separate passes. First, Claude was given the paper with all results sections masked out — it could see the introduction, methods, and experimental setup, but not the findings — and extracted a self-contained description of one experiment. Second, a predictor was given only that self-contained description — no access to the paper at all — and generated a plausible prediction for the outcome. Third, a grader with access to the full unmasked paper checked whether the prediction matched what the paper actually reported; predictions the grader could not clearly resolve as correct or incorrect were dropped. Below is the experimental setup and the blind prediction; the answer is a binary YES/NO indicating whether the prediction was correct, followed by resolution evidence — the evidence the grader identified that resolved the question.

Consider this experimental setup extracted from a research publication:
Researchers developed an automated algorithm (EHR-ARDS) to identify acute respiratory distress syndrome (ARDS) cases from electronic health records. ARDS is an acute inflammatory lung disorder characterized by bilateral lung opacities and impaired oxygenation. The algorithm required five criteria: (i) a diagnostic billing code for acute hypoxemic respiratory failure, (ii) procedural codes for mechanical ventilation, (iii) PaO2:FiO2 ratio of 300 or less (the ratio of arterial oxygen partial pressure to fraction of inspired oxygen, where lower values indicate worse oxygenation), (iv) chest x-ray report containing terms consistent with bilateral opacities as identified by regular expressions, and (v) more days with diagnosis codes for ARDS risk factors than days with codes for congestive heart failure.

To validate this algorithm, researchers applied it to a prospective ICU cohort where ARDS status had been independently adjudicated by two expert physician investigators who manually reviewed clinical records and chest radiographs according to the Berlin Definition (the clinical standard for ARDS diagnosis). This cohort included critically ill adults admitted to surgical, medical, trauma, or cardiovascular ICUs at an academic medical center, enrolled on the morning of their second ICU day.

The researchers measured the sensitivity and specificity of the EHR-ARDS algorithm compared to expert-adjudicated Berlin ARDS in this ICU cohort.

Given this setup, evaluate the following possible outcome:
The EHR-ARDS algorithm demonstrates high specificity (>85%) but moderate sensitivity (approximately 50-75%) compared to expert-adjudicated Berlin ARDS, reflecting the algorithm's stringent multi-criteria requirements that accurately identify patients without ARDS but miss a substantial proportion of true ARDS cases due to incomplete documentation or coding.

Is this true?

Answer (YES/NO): NO